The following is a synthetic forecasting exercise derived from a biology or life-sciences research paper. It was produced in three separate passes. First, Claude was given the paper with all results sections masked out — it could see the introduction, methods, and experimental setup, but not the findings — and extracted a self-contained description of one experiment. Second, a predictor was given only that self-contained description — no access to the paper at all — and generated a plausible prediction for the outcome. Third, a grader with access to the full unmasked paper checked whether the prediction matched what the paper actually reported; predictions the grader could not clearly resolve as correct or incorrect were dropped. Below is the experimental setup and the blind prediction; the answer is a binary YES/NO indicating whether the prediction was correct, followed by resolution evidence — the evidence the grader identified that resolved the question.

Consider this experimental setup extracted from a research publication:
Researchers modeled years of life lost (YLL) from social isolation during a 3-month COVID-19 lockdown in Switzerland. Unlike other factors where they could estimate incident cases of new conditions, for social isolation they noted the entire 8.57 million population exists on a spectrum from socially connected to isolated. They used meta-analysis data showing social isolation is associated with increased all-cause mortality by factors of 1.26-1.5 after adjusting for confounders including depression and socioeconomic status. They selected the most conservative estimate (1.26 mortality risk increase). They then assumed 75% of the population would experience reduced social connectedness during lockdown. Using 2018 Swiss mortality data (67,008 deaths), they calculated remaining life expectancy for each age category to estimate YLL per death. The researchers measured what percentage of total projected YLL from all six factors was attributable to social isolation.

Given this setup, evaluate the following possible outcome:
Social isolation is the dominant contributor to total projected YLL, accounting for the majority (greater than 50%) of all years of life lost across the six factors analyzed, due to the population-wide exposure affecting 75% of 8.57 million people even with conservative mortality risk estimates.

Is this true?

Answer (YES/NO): NO